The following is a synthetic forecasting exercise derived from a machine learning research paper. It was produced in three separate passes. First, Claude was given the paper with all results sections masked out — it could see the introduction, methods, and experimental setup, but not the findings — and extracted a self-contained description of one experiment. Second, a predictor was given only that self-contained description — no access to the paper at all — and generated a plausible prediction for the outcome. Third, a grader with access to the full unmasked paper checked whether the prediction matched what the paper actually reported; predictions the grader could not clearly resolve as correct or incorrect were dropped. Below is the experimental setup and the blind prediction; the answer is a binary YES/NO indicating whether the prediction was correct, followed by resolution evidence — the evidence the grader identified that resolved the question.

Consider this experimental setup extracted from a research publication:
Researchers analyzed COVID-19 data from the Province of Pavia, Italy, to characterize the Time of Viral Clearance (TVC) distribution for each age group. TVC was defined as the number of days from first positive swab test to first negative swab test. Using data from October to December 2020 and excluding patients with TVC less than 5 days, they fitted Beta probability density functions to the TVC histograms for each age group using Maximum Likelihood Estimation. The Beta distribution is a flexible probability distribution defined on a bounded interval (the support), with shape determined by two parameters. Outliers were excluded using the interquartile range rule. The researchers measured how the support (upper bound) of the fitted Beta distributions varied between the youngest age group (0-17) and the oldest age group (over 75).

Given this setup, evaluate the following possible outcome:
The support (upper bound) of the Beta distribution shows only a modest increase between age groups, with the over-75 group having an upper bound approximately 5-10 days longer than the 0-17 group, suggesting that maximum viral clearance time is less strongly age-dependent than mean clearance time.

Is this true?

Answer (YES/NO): NO